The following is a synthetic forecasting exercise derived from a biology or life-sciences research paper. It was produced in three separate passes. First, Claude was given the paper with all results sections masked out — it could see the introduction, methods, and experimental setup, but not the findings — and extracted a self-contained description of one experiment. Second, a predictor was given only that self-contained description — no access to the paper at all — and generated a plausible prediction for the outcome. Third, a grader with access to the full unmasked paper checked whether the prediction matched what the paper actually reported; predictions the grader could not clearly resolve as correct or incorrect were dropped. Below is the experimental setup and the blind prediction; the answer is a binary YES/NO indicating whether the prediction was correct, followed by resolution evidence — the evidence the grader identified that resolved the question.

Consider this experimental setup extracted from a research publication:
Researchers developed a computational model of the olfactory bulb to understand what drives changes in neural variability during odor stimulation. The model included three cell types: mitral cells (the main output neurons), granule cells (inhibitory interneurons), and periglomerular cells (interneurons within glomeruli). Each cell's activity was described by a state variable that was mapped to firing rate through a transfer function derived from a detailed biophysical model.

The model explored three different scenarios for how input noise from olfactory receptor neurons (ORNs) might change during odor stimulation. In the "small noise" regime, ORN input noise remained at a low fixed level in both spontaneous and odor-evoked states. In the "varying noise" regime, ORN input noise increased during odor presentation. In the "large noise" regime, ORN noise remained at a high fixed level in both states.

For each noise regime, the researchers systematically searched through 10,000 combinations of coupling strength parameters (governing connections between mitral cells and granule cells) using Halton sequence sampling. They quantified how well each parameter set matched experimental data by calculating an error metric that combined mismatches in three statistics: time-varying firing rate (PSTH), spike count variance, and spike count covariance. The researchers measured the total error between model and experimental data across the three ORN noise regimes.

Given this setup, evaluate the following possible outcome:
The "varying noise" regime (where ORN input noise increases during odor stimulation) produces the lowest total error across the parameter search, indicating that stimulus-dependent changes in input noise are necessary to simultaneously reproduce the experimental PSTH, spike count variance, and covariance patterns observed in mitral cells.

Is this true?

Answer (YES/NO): NO